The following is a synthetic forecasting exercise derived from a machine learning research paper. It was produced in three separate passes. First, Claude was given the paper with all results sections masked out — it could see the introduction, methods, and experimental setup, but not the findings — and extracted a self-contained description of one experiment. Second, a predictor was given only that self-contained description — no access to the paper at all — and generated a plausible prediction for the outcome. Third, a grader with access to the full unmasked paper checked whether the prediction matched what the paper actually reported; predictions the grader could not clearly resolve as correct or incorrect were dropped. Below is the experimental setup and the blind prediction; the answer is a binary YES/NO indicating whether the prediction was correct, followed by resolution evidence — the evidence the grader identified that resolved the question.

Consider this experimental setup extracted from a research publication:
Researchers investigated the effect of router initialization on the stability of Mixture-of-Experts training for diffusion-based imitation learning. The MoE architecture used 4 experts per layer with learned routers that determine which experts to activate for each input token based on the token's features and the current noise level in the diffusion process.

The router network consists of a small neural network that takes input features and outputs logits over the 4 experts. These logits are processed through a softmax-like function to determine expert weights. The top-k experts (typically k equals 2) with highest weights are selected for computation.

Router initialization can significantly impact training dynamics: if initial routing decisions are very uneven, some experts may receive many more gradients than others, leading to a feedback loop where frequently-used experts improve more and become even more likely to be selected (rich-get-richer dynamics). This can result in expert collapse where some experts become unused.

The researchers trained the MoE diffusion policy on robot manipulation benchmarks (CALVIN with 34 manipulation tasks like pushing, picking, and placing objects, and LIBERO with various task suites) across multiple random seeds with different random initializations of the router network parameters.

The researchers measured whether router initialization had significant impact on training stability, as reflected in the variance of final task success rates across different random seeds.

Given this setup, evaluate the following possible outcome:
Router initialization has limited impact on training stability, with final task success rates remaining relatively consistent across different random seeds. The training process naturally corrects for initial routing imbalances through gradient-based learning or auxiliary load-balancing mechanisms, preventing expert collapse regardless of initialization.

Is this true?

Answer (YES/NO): YES